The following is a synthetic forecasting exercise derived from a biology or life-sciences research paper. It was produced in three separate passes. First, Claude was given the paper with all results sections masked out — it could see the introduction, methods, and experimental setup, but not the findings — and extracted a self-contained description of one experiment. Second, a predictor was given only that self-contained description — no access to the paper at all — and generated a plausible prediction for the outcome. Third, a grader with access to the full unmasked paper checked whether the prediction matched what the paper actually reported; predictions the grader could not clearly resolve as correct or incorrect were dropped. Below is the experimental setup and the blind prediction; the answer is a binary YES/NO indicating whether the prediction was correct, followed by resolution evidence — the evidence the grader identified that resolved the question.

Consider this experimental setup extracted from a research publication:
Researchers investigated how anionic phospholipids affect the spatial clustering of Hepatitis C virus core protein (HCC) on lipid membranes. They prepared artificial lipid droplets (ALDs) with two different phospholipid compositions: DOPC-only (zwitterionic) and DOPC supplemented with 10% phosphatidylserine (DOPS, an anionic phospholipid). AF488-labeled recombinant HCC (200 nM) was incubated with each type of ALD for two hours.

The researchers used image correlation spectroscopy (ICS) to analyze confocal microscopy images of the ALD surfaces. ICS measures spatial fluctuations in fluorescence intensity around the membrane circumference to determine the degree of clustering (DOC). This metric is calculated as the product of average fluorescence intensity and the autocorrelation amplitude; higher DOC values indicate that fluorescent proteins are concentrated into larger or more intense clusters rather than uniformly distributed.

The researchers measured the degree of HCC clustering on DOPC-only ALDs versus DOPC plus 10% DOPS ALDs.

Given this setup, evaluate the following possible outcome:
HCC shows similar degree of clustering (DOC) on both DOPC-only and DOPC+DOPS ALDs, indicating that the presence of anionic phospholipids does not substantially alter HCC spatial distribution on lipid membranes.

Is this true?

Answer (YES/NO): NO